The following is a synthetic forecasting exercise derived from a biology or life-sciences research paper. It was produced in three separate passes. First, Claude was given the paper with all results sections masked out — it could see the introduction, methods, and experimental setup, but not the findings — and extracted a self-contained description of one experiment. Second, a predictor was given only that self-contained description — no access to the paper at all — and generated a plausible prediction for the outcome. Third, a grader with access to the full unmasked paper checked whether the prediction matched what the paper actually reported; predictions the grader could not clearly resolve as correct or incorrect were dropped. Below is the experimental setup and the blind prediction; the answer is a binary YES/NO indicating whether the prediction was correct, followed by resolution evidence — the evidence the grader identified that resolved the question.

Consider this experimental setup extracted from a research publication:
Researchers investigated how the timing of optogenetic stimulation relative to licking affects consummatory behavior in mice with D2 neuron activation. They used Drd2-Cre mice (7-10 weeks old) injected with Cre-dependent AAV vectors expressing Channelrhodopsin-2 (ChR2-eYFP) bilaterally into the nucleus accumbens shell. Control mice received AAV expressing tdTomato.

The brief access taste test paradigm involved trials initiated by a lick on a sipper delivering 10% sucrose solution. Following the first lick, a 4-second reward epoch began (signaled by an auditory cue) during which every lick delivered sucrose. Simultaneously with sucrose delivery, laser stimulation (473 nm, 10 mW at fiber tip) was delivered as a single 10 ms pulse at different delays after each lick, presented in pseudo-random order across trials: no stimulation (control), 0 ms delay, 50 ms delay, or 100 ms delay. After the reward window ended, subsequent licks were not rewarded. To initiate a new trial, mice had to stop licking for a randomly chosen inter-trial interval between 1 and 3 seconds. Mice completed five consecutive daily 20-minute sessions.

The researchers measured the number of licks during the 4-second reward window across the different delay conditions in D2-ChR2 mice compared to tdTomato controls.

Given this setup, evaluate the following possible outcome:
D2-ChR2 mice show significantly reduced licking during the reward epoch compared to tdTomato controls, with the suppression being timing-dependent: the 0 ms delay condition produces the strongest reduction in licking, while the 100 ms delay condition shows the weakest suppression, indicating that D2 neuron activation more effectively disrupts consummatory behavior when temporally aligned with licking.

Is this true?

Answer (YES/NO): NO